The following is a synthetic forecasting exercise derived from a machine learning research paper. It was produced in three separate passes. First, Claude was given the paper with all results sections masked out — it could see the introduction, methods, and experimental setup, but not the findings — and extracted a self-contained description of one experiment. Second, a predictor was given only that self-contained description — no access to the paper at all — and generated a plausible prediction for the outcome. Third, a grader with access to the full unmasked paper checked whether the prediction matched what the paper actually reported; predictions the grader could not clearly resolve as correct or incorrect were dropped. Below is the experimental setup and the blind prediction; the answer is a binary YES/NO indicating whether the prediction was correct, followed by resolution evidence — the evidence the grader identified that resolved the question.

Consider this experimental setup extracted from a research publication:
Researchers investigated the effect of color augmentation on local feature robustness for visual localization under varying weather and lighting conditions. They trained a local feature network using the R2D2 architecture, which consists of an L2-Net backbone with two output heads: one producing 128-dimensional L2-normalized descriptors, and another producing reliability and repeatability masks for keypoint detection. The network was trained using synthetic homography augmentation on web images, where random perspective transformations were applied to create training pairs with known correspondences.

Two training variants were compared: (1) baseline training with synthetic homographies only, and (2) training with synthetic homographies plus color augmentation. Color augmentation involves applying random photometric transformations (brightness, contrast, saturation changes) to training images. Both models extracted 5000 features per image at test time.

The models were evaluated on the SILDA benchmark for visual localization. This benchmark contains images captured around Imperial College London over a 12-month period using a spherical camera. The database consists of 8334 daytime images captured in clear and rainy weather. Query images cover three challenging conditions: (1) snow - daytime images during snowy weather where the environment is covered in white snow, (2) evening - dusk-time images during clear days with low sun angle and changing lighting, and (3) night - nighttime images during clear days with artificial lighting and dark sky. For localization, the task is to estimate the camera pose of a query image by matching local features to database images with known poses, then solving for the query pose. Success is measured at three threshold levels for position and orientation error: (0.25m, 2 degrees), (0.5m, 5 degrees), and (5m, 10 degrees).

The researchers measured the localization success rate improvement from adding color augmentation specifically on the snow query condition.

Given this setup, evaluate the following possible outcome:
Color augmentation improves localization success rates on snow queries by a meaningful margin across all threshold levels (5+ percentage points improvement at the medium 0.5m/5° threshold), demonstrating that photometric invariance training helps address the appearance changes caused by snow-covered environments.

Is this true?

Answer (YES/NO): NO